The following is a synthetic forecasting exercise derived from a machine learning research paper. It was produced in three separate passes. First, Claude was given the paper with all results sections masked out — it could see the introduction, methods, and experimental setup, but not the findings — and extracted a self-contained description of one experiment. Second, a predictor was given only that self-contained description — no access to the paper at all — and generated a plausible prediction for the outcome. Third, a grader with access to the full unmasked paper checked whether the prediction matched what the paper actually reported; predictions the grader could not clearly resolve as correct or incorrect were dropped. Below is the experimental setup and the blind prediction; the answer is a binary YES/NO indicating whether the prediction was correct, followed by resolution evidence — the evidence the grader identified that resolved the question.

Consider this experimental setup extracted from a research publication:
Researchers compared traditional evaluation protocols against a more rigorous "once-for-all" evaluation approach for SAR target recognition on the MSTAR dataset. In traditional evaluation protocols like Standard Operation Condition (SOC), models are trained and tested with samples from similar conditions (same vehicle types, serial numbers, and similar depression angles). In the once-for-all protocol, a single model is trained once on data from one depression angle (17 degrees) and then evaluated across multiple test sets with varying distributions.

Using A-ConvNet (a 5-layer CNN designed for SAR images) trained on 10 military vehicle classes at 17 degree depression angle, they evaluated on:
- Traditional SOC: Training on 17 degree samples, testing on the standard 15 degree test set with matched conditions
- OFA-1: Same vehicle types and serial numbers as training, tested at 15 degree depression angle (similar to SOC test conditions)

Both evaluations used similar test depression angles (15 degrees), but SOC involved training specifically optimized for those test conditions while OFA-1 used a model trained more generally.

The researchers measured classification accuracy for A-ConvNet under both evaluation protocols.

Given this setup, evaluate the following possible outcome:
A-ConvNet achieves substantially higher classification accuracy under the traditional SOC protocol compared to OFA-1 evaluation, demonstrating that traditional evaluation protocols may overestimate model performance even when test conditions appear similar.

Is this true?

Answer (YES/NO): YES